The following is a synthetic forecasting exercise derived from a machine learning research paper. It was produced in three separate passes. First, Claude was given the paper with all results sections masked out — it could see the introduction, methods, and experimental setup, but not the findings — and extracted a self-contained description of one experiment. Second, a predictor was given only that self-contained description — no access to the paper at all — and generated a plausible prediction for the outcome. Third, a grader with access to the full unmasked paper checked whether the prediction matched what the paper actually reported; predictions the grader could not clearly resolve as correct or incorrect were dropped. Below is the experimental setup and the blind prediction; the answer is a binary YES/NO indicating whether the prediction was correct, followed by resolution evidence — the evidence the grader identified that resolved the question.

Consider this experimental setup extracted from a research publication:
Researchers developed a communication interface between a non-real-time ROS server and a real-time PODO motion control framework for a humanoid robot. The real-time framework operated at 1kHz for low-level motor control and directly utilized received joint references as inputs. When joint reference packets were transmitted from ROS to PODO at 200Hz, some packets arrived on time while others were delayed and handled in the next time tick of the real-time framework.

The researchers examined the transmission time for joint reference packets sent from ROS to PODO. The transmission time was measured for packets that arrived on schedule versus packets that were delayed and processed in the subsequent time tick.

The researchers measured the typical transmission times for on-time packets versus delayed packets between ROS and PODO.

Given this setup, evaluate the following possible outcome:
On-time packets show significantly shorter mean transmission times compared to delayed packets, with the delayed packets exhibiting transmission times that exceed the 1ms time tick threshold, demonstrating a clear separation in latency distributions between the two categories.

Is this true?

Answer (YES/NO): NO